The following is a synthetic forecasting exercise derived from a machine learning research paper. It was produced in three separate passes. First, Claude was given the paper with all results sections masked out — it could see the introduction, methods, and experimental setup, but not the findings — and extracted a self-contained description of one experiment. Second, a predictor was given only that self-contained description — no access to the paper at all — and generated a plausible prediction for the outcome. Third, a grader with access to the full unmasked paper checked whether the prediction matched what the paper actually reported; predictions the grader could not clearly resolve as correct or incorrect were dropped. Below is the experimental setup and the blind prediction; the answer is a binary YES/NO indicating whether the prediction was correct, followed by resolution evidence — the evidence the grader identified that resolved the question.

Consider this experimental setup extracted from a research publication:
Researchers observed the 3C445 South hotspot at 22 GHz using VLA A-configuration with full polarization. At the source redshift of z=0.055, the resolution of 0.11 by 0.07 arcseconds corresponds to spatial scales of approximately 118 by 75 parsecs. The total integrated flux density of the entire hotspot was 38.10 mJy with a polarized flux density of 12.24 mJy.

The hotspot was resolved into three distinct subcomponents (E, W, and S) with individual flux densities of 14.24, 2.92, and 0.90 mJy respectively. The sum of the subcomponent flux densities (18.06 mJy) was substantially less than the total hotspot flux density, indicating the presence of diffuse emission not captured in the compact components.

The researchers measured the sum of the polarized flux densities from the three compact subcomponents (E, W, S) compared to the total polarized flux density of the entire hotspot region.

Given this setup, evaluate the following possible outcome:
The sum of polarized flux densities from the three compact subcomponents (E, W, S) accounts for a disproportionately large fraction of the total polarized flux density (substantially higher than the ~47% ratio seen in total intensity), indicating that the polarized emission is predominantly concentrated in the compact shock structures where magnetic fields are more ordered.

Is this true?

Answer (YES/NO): NO